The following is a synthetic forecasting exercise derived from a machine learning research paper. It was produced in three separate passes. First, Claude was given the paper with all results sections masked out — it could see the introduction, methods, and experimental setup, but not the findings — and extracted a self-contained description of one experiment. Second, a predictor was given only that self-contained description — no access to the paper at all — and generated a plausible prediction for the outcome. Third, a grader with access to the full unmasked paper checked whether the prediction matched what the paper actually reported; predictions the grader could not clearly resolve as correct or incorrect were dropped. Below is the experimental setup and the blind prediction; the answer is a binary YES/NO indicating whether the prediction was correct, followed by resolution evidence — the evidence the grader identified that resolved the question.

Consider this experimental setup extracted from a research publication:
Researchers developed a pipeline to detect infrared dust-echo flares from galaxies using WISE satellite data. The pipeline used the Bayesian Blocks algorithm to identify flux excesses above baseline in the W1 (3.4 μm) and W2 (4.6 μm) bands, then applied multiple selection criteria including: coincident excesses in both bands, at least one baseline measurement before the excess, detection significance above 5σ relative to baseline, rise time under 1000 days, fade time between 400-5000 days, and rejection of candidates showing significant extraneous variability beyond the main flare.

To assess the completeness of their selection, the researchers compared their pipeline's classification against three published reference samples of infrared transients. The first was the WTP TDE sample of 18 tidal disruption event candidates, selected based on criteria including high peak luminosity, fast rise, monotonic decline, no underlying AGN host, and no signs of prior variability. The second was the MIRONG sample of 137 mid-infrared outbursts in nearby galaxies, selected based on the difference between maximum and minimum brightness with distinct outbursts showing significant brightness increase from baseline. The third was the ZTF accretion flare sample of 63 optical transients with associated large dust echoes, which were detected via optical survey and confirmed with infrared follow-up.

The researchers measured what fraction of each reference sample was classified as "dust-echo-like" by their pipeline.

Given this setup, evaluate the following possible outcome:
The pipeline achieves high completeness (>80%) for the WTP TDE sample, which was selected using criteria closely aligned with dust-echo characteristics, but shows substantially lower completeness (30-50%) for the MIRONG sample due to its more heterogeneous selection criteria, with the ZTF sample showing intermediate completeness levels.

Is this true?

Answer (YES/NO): NO